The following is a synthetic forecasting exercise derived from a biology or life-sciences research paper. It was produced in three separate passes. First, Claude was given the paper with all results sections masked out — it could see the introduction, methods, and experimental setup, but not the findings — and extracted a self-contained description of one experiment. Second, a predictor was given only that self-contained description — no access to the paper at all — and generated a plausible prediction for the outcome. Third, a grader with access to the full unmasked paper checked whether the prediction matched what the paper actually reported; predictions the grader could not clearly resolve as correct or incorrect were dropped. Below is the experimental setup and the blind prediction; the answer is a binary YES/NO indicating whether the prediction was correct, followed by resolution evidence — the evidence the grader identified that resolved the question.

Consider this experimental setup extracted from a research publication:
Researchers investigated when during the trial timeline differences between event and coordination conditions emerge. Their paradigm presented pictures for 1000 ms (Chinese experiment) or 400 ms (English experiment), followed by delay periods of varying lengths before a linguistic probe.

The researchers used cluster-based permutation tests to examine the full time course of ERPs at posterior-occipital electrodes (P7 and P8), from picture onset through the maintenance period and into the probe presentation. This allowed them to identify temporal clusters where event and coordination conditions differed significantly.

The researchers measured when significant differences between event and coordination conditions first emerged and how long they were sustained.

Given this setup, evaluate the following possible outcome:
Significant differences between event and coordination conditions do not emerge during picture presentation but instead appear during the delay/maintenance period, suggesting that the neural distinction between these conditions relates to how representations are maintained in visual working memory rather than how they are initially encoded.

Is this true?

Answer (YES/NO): NO